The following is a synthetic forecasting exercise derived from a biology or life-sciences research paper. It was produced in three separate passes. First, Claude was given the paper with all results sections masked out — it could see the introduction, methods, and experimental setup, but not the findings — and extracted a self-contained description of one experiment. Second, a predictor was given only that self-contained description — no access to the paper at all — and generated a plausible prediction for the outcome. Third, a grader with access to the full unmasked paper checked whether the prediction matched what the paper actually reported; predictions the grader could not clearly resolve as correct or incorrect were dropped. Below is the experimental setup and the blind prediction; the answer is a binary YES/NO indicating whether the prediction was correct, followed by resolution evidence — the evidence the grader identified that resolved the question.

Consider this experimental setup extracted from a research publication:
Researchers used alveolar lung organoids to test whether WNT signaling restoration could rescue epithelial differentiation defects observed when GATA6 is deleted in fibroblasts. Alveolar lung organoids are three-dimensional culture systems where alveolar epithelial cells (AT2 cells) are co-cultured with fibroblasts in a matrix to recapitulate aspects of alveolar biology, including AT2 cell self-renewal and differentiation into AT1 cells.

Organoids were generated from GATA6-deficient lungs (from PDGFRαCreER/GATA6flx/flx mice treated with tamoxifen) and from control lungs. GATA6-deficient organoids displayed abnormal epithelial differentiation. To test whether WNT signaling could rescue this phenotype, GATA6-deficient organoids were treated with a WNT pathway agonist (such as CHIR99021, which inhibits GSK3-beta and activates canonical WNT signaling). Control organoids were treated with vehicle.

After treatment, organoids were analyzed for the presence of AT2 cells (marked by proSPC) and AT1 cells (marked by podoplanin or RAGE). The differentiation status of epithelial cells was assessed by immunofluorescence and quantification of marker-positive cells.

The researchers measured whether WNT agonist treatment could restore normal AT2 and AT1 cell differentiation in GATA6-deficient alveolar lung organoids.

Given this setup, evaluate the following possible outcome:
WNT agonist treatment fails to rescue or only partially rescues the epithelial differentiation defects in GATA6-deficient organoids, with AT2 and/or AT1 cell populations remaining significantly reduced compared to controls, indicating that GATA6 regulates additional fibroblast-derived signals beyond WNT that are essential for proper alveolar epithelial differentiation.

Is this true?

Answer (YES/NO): NO